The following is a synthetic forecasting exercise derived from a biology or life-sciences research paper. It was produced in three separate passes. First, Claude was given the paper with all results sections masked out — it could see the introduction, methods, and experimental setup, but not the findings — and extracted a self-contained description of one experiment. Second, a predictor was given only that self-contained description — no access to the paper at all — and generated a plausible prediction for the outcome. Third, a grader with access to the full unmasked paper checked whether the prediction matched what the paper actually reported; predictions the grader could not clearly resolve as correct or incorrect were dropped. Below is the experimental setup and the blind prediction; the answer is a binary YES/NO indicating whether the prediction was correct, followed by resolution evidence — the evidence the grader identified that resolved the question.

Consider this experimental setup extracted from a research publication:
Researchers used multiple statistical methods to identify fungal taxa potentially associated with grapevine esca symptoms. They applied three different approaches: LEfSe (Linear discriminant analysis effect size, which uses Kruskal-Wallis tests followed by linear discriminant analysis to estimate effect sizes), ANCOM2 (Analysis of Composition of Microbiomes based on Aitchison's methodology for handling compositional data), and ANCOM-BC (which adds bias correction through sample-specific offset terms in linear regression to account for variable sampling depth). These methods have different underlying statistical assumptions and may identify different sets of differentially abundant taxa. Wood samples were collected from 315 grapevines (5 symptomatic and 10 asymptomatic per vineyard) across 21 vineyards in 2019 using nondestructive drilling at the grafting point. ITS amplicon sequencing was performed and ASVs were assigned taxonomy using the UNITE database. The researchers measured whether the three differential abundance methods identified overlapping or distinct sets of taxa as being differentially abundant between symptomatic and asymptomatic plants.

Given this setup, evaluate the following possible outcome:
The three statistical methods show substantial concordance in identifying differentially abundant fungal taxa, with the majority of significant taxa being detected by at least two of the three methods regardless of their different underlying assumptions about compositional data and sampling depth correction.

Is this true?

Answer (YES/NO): NO